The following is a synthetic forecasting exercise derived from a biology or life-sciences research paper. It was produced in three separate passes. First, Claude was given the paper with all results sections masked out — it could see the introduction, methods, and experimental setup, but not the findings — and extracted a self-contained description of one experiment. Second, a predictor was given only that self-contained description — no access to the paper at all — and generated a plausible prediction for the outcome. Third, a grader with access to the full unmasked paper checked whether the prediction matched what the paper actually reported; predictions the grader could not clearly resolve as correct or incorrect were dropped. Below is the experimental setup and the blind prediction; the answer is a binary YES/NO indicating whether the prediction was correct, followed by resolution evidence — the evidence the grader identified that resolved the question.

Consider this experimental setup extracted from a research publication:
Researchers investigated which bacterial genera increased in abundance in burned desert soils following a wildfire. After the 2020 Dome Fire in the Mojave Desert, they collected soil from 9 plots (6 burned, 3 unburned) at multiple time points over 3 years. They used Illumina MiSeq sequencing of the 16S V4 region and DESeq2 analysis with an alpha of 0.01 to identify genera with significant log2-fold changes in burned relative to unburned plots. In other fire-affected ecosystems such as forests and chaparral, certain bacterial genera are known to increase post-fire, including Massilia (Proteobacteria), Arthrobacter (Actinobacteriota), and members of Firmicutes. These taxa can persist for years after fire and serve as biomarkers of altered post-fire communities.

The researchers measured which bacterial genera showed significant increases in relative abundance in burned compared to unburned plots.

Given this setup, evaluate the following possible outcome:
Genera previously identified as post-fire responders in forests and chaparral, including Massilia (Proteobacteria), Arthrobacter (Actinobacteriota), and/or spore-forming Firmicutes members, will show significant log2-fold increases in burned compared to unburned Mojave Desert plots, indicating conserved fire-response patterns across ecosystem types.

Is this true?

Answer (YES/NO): YES